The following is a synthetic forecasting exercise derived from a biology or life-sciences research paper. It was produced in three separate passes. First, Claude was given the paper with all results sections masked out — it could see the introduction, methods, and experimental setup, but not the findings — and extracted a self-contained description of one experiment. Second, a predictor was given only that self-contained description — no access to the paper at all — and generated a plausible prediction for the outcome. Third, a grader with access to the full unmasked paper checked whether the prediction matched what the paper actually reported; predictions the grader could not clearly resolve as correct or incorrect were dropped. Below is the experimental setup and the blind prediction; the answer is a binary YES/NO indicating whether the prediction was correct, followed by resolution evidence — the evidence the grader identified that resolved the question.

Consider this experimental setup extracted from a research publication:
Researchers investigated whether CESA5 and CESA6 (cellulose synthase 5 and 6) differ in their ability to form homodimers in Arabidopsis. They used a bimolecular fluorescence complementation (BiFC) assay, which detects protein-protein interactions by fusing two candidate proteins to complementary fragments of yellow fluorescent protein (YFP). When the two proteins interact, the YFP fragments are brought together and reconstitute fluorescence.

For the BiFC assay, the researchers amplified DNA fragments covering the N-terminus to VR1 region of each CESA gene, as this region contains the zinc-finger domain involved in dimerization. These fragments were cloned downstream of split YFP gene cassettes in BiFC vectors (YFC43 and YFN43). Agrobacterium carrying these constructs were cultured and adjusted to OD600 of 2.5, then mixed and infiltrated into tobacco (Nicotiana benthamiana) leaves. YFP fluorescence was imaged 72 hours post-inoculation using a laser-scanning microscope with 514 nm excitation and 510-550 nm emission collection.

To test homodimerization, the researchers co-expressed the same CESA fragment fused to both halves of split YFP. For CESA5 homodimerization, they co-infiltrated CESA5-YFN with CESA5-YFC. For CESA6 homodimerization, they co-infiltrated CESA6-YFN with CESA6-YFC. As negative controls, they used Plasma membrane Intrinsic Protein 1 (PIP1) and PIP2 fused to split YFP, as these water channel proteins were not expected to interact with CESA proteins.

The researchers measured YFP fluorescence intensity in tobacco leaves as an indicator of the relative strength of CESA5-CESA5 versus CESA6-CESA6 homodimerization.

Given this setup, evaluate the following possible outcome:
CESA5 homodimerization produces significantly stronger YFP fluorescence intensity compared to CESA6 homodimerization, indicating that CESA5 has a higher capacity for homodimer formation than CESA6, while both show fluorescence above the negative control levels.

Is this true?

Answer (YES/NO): NO